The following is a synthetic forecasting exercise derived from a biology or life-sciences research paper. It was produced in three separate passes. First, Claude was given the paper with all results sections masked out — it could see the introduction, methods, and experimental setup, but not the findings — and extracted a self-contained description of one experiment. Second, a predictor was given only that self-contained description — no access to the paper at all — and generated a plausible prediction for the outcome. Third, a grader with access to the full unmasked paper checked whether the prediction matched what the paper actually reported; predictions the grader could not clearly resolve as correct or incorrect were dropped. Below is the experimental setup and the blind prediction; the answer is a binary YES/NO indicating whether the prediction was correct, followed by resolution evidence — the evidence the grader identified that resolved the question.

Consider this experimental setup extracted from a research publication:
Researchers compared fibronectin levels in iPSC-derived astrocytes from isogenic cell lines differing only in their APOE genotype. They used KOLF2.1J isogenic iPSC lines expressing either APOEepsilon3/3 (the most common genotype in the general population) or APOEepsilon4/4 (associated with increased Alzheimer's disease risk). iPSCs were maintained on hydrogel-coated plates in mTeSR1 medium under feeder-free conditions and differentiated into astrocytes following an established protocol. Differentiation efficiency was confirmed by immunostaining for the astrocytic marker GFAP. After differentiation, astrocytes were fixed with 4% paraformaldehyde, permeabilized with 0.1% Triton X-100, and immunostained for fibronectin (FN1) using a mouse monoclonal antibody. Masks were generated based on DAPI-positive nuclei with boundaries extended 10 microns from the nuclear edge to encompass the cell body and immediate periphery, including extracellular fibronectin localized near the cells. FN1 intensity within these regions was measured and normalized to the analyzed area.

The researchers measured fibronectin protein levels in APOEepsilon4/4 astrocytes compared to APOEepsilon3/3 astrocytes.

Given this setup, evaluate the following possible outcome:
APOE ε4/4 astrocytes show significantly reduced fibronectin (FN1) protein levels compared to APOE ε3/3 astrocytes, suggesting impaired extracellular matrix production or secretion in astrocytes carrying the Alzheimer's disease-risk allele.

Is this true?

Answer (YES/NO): NO